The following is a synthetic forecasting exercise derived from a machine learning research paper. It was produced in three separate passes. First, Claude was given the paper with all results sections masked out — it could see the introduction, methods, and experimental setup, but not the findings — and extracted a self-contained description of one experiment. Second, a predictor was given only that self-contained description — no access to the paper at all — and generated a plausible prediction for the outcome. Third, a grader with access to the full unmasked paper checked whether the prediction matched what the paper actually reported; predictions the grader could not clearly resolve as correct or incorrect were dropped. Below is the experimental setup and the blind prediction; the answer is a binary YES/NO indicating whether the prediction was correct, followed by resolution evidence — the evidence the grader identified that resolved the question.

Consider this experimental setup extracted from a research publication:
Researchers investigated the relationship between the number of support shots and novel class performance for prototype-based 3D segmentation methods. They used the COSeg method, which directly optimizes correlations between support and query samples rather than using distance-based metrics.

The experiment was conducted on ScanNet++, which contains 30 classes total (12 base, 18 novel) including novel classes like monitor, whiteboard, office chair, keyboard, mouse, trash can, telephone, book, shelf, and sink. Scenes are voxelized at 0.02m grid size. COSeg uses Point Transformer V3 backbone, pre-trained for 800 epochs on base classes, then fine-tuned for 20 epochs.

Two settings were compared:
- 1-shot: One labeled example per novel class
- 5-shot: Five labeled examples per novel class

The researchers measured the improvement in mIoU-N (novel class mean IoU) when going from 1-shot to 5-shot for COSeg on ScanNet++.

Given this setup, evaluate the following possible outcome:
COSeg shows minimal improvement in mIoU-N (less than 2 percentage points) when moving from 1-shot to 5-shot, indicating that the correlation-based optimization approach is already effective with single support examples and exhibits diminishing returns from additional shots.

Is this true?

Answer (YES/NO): YES